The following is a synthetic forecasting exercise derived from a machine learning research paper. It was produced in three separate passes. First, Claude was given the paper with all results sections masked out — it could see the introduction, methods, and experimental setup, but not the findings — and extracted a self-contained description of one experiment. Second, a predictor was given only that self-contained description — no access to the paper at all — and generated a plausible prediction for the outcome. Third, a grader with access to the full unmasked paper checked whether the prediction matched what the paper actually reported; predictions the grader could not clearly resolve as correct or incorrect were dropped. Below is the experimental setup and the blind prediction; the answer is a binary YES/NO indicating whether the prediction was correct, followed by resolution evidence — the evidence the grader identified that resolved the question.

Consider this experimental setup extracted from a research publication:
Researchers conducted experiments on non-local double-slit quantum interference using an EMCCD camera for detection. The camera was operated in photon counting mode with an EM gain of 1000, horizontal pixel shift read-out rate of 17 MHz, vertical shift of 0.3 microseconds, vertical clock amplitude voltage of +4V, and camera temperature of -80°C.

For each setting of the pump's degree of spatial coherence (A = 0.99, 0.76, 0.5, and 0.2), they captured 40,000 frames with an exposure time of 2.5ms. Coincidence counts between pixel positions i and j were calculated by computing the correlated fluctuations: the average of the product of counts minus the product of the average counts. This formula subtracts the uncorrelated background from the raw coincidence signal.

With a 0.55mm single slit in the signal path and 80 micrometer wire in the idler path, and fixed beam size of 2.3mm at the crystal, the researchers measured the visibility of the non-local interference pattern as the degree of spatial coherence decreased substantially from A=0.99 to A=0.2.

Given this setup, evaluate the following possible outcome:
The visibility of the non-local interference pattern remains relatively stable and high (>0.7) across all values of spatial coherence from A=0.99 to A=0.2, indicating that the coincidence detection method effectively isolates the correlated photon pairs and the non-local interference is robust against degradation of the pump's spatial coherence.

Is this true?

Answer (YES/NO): YES